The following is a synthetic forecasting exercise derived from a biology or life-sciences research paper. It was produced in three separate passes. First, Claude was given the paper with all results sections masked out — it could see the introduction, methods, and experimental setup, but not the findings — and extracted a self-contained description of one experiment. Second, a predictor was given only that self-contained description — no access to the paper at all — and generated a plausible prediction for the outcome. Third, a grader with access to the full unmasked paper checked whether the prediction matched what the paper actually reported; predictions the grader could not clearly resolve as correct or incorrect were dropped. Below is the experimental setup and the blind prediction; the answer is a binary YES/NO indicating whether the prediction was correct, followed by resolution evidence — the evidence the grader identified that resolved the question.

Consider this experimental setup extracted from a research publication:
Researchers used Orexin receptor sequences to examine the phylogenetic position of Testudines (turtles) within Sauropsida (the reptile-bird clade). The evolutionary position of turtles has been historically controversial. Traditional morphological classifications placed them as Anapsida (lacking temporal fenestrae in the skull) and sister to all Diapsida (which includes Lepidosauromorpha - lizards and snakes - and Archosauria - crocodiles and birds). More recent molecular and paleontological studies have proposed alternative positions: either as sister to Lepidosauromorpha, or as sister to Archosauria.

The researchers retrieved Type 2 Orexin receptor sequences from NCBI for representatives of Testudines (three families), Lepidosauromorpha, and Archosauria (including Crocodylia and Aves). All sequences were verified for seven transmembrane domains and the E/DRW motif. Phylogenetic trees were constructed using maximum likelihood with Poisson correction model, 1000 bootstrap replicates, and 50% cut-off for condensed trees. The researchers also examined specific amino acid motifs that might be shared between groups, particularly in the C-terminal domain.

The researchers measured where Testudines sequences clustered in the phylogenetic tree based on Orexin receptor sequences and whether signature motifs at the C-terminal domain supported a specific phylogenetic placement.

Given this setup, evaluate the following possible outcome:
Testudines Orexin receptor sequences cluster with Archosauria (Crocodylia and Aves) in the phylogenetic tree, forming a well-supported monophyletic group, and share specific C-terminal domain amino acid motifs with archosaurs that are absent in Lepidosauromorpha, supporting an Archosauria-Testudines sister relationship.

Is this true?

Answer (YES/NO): YES